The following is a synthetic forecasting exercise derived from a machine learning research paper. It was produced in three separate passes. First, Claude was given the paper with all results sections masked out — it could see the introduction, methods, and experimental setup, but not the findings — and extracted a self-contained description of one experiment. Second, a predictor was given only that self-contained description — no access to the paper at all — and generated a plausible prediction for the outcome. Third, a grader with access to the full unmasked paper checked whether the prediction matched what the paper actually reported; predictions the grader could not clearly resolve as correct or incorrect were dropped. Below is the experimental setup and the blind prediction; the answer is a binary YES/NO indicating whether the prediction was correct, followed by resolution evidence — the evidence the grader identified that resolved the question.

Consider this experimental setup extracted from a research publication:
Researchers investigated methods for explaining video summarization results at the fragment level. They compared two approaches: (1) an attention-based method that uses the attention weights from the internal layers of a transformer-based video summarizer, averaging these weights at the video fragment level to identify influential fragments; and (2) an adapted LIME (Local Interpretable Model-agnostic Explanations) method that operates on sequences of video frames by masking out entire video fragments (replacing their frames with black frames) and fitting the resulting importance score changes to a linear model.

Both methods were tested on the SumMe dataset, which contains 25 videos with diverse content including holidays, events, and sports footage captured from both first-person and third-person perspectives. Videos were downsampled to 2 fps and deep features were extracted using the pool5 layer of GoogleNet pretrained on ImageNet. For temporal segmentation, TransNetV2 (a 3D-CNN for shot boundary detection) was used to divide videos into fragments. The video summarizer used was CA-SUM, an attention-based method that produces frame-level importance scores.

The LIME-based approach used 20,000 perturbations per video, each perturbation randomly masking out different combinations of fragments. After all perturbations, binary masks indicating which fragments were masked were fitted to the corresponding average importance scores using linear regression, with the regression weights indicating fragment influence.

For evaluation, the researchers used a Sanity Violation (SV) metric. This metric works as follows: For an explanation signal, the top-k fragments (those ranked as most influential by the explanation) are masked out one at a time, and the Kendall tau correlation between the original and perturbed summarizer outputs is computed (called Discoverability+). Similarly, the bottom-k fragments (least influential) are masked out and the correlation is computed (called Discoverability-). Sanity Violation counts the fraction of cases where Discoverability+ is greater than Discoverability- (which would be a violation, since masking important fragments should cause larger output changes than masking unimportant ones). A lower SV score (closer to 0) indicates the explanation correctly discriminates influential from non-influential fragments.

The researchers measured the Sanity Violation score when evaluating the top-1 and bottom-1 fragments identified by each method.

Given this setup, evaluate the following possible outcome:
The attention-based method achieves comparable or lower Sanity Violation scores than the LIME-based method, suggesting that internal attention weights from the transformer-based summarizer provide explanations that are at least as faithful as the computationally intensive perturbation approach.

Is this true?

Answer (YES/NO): YES